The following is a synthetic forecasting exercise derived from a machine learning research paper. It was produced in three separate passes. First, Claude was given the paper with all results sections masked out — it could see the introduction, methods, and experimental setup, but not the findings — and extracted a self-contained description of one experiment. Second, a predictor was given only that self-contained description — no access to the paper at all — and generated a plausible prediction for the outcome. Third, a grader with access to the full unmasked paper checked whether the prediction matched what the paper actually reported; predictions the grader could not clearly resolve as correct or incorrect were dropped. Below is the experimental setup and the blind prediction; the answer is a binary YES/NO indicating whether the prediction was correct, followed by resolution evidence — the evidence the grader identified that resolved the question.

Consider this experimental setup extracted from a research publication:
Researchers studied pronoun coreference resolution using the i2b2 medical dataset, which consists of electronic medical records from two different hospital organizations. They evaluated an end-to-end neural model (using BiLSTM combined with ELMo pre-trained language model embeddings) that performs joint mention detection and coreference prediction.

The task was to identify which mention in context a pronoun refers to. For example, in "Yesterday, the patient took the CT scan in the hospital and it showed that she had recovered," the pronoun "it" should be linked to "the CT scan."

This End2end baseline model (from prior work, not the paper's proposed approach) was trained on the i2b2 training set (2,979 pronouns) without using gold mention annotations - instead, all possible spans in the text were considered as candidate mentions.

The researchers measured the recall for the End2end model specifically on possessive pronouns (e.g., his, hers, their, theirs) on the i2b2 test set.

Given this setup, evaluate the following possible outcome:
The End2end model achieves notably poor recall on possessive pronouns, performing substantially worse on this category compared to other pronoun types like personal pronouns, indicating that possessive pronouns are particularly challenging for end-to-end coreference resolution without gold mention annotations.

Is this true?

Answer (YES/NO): NO